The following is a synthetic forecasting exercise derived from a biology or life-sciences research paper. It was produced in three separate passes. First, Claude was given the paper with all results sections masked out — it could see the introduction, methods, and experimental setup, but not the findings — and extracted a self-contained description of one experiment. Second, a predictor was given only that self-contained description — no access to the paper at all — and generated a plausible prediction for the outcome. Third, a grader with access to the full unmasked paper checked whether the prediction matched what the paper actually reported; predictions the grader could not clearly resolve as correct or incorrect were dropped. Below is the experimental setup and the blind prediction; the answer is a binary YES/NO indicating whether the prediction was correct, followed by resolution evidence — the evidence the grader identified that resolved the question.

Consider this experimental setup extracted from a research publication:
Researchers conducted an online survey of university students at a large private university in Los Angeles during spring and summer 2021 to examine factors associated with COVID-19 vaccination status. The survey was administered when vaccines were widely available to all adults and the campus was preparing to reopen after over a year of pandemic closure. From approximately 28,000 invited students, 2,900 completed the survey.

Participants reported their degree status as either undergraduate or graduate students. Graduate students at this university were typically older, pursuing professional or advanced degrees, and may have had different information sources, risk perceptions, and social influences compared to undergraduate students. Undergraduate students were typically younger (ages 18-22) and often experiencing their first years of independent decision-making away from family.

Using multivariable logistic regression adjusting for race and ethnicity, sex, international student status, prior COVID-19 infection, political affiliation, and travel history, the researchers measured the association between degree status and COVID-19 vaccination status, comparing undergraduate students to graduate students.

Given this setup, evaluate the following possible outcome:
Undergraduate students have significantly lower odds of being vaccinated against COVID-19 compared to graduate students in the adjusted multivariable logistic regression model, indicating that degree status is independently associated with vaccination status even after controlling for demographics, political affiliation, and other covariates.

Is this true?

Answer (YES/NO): YES